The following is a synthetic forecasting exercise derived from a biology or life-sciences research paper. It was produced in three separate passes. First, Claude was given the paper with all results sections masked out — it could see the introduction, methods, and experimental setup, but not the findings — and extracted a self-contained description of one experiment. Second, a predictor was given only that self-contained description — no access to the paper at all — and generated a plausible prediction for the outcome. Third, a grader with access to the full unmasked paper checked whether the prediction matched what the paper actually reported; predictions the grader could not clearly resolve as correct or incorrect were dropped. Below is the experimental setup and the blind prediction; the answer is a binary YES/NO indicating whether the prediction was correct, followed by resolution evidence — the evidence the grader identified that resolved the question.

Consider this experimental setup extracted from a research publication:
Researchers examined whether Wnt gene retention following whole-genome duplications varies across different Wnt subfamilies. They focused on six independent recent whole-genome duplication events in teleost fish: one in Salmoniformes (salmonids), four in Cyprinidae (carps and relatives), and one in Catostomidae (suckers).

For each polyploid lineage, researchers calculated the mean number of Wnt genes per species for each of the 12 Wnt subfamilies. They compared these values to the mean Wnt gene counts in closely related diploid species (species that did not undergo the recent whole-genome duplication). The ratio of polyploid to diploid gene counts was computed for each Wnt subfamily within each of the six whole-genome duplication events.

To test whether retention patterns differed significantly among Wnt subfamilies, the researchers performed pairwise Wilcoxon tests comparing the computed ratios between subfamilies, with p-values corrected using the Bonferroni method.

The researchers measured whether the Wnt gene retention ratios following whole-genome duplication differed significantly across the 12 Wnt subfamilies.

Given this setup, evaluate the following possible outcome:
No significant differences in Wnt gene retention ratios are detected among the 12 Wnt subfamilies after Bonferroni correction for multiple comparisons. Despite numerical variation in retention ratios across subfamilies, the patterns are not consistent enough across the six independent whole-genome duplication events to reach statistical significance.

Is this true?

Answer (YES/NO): YES